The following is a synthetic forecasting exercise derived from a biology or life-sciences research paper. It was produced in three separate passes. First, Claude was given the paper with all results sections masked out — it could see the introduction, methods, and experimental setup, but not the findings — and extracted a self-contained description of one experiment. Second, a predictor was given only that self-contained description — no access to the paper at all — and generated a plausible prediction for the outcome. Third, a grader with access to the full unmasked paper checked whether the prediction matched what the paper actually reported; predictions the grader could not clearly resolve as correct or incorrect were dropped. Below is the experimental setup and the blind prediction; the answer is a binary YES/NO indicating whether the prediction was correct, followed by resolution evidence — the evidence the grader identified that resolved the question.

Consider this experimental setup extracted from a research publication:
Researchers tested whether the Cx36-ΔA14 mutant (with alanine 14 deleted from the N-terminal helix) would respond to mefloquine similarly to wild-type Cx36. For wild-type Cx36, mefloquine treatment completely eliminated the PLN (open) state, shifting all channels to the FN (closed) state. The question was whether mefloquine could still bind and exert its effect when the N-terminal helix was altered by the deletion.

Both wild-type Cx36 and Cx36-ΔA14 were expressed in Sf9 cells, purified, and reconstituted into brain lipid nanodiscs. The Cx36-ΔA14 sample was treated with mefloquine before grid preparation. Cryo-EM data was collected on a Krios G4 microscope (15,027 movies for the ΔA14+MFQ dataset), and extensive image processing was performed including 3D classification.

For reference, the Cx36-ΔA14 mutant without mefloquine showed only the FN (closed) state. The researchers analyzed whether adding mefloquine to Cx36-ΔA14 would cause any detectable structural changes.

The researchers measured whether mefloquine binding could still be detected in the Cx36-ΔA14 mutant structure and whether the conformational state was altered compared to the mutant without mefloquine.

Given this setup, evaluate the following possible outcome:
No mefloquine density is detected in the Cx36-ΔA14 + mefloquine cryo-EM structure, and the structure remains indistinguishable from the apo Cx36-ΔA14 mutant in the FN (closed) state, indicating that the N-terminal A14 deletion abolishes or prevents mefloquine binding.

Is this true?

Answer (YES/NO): YES